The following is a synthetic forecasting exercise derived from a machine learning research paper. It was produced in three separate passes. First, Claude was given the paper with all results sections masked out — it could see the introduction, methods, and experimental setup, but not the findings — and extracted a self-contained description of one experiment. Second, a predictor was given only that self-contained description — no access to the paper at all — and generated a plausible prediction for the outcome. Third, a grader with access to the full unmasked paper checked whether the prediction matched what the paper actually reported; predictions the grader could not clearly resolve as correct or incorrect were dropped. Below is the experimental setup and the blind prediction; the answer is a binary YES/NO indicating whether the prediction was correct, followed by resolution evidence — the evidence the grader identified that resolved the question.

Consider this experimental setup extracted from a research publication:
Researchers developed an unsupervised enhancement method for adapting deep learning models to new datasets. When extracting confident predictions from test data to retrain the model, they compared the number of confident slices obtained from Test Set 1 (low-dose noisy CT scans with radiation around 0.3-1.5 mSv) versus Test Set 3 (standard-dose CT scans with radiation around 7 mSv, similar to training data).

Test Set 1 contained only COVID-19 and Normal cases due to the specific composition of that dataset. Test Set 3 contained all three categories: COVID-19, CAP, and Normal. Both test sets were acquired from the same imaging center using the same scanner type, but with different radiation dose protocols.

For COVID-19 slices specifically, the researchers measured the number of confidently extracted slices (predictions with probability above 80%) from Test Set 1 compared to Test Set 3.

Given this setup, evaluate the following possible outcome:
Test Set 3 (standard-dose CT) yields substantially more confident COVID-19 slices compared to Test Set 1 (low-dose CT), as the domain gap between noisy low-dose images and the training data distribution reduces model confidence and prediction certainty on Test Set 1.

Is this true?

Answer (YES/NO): NO